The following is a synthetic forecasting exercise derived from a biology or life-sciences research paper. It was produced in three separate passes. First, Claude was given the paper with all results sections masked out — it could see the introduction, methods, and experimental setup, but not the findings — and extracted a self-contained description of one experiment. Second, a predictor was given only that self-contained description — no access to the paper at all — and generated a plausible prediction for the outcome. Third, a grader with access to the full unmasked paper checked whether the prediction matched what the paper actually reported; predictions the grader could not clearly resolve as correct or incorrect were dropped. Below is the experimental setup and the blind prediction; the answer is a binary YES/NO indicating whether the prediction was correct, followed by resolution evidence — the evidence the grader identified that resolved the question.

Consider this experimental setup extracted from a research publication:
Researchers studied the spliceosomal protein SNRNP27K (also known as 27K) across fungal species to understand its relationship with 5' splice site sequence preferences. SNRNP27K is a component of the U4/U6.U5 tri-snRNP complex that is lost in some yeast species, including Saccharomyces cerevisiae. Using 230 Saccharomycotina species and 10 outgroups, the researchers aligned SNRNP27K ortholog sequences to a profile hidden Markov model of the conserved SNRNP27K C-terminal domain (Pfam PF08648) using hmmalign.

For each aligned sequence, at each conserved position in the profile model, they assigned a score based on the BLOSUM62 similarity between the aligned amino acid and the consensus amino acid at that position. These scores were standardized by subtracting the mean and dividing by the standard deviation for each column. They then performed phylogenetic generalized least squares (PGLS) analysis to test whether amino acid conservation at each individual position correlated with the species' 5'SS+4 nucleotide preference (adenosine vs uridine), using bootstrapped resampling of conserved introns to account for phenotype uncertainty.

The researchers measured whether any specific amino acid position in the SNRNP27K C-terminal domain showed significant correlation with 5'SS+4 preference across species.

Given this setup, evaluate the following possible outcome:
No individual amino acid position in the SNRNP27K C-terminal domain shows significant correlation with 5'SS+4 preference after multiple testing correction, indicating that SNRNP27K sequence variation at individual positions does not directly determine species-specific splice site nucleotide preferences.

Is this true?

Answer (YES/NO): NO